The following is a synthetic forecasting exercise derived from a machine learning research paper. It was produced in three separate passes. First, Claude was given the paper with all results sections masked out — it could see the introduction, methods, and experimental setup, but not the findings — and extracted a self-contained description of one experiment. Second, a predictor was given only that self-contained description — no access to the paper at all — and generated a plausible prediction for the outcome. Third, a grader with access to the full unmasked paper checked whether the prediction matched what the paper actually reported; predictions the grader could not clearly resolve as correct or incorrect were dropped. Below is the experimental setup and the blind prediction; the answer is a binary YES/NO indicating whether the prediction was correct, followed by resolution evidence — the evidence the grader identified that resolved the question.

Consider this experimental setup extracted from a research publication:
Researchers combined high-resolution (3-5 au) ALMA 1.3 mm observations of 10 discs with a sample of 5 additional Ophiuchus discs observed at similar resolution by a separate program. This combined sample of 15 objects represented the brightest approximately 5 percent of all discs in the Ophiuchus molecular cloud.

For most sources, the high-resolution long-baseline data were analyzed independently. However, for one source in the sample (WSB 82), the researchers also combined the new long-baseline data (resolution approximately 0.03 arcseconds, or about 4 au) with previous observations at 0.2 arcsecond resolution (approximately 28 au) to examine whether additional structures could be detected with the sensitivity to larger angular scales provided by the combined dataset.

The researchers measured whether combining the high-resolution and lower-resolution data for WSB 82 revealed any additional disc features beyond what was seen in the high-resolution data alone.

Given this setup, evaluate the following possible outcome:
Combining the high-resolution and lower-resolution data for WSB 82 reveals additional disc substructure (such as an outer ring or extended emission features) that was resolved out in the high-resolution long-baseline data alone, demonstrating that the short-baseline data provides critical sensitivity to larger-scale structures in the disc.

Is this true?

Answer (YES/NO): YES